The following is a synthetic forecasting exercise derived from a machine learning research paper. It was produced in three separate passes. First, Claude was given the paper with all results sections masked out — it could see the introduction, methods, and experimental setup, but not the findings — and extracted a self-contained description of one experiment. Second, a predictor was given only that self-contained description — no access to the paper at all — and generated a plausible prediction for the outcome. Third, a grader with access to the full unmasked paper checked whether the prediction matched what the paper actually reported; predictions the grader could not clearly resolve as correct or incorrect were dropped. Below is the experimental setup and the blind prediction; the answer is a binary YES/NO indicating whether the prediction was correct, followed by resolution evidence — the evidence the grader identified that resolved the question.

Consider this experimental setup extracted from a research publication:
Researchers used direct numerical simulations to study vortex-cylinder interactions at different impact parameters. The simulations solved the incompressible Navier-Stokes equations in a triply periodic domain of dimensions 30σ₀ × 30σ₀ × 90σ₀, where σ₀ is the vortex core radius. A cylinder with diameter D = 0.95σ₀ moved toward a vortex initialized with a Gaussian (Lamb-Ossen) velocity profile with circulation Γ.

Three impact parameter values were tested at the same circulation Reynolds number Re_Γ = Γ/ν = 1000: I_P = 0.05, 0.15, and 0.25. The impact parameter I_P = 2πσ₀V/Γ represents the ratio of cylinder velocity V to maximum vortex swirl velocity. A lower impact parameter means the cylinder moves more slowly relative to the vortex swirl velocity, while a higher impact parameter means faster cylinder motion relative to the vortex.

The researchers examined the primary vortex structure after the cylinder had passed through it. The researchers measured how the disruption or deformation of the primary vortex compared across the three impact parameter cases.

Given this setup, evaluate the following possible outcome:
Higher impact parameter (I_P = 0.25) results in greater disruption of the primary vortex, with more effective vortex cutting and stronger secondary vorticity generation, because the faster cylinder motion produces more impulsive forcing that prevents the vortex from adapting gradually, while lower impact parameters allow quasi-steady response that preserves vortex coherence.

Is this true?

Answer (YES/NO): NO